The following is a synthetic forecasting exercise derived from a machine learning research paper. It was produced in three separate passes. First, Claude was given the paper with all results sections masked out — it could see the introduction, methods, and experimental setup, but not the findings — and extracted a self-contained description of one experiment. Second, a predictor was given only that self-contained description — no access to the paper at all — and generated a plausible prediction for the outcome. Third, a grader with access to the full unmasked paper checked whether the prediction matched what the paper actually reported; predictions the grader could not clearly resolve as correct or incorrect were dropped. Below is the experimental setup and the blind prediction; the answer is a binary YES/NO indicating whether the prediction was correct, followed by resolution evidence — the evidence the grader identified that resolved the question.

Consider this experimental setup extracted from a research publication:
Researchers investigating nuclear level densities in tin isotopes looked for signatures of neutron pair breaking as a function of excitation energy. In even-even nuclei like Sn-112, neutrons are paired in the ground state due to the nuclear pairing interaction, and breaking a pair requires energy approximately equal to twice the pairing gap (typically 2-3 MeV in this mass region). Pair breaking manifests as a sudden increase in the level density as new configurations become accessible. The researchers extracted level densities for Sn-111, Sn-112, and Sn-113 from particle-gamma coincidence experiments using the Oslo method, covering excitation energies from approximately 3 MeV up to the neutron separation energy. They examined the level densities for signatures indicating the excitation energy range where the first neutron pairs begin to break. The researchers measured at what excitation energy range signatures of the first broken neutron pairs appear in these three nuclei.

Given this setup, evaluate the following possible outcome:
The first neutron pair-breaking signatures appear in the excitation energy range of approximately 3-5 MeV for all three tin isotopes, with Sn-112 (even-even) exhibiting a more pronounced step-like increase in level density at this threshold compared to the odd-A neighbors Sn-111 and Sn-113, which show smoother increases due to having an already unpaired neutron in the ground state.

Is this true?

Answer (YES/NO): NO